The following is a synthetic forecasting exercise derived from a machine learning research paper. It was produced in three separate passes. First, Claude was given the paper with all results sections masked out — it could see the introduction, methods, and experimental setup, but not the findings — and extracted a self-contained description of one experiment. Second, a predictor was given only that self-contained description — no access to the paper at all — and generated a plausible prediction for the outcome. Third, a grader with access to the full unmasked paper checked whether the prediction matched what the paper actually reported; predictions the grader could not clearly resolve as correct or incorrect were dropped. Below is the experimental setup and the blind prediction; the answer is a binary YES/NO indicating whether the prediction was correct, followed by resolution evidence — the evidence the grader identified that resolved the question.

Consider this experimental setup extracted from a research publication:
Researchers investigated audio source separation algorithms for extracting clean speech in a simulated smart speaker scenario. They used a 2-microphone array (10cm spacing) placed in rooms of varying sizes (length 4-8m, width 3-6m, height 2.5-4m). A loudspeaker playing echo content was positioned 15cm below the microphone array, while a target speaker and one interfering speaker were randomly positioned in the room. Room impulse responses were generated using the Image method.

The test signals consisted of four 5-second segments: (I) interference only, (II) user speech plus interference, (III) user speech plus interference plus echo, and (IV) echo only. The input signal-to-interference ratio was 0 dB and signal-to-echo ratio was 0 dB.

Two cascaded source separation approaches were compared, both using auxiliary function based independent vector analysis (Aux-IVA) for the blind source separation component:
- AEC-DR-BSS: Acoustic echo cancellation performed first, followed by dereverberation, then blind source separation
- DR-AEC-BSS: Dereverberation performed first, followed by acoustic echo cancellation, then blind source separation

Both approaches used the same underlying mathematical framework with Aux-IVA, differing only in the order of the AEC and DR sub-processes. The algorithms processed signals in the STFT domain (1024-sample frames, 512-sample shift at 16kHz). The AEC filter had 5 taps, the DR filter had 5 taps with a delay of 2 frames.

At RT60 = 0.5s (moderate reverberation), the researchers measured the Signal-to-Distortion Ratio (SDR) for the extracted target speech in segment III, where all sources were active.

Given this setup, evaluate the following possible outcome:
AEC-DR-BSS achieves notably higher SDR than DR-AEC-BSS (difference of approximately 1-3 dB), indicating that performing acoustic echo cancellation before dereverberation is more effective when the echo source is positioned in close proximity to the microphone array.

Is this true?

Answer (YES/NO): NO